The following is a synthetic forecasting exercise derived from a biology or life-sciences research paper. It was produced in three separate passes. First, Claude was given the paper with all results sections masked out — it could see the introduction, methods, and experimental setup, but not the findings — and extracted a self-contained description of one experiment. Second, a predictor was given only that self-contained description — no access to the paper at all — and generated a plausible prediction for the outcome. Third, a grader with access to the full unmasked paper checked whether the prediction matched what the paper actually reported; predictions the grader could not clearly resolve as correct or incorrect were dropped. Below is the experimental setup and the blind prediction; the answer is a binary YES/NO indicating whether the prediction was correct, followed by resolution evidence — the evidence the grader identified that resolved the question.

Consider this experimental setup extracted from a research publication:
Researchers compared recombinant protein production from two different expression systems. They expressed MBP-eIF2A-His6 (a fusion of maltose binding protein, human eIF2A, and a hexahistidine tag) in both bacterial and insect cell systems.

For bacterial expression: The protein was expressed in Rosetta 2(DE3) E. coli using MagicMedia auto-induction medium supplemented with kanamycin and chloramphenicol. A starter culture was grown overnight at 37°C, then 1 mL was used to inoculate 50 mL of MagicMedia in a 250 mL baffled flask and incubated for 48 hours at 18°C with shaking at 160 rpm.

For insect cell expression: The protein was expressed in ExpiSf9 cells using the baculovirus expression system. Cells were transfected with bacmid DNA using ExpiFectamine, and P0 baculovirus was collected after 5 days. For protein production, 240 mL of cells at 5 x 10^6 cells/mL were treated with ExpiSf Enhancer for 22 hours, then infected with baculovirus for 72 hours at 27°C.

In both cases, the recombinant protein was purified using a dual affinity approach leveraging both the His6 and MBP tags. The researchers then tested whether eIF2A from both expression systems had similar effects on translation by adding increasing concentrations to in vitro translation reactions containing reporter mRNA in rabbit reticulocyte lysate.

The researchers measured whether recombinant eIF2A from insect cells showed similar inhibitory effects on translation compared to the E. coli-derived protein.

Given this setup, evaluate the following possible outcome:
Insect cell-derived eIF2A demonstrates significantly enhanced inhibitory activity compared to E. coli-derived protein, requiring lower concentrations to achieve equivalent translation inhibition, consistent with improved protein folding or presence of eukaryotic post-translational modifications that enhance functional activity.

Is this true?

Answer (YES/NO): NO